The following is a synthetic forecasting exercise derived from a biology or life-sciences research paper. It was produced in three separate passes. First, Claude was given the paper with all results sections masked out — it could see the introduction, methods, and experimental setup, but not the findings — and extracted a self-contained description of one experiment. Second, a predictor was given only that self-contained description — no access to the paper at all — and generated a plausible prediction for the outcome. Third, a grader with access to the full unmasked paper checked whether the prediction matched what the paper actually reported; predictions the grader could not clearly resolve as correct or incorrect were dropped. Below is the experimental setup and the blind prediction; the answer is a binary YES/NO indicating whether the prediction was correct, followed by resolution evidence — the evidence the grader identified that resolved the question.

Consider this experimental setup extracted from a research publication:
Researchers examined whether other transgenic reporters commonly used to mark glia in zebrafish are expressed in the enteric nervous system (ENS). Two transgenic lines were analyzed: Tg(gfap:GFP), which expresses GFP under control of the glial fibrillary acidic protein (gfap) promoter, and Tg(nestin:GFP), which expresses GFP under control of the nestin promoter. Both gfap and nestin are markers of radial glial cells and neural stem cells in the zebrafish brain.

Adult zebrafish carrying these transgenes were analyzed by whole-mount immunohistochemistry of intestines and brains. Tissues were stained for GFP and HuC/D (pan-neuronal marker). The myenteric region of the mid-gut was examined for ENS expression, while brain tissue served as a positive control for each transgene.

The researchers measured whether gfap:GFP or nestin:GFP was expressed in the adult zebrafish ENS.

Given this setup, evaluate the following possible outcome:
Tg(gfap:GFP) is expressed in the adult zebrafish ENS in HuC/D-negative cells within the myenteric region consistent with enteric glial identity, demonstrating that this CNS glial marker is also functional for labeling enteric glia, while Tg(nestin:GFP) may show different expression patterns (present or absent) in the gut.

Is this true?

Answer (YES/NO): NO